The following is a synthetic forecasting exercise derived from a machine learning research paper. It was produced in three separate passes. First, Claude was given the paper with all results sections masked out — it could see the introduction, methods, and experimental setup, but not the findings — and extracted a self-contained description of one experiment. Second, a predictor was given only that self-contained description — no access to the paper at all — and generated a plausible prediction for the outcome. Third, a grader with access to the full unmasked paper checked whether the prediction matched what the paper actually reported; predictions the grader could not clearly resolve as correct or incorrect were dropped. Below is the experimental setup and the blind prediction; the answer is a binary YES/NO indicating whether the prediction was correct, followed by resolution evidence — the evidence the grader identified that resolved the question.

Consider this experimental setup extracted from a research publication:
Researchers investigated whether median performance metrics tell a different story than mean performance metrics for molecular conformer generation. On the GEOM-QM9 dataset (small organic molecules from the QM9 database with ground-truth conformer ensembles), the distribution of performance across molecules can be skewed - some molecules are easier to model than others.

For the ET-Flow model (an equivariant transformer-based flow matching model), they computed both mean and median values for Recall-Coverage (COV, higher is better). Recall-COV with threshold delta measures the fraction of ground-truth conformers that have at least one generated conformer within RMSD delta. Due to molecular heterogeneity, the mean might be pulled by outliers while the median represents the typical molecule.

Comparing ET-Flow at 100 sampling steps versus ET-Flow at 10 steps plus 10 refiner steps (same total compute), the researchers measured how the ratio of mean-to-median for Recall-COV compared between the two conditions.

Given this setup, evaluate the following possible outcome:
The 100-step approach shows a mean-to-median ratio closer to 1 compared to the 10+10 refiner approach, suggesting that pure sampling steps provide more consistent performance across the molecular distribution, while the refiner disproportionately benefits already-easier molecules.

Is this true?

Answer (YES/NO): NO